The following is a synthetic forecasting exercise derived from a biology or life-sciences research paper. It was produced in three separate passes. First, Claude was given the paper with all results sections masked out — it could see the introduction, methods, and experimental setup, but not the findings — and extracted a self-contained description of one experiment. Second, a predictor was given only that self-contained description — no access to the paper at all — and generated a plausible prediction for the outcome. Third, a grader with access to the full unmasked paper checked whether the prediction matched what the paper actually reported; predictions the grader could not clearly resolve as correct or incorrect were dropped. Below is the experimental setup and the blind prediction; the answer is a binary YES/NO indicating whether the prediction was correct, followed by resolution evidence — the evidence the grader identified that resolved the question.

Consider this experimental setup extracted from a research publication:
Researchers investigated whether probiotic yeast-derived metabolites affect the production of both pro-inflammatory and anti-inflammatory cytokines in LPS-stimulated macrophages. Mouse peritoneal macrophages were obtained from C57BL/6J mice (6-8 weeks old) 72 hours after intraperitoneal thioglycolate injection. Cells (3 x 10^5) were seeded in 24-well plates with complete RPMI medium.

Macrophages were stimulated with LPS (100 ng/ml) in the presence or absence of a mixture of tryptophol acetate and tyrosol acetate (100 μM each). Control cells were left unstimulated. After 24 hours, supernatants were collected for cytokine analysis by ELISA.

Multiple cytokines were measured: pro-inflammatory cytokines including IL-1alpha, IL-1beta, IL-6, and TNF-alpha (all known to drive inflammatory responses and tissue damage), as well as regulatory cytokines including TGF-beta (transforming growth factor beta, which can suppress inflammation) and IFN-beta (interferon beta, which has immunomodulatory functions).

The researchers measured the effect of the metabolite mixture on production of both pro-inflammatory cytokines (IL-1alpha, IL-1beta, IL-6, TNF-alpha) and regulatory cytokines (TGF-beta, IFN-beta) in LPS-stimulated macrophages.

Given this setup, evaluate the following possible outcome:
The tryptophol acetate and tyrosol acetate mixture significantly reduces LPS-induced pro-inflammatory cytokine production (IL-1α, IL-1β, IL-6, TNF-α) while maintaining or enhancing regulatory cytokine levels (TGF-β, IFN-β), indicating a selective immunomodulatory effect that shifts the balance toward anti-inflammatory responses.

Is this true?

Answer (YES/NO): YES